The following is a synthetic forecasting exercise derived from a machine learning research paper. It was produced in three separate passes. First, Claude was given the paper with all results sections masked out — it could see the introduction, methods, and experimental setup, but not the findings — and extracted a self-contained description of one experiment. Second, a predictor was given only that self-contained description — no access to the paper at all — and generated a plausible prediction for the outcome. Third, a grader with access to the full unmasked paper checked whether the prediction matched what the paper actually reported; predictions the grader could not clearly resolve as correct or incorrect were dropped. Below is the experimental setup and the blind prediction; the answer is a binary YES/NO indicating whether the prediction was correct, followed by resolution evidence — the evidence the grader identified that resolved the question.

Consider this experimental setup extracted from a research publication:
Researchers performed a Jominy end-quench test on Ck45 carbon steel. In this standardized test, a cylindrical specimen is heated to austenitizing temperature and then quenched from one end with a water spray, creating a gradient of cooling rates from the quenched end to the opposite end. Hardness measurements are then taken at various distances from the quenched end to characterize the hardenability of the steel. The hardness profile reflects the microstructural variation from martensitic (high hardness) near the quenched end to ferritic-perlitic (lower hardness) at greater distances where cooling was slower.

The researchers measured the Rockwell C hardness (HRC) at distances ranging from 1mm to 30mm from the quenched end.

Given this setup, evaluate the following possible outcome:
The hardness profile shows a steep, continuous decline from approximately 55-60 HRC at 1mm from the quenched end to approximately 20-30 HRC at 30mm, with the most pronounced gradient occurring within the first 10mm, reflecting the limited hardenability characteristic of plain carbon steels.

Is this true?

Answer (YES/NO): NO